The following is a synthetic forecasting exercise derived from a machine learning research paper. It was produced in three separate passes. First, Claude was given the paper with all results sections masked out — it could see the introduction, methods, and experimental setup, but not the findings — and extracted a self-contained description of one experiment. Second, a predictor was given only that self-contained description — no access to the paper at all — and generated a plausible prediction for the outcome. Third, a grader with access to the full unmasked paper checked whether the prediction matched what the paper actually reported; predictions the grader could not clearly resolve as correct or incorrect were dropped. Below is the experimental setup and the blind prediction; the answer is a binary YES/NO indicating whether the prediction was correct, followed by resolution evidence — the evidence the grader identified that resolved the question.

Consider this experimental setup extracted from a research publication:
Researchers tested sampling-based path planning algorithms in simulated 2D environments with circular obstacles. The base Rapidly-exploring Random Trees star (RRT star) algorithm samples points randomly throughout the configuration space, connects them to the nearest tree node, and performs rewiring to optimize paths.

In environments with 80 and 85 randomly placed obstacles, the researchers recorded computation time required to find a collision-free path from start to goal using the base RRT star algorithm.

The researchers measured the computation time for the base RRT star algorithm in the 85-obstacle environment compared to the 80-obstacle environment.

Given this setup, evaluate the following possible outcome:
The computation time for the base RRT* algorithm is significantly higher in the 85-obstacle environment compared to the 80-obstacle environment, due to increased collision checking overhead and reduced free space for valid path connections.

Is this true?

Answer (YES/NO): NO